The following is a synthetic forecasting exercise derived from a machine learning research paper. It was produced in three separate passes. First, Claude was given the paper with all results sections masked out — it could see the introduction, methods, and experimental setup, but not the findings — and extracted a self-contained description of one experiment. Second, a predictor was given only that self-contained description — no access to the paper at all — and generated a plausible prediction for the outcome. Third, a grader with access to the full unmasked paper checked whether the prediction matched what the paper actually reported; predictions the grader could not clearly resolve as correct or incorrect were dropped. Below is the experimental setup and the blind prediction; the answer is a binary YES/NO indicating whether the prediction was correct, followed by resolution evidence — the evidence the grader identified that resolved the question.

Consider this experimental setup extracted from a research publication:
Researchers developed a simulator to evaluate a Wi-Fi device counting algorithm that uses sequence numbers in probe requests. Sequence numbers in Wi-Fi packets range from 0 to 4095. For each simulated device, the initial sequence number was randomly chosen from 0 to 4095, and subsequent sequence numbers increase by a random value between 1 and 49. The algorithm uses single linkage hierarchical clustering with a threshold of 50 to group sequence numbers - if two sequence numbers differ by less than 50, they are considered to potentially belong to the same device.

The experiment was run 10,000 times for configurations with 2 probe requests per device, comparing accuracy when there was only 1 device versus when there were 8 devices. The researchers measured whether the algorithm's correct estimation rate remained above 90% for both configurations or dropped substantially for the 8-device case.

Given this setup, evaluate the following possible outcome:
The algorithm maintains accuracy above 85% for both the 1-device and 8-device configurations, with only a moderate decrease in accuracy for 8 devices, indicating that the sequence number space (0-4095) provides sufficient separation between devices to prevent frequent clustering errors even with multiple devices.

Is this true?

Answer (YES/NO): NO